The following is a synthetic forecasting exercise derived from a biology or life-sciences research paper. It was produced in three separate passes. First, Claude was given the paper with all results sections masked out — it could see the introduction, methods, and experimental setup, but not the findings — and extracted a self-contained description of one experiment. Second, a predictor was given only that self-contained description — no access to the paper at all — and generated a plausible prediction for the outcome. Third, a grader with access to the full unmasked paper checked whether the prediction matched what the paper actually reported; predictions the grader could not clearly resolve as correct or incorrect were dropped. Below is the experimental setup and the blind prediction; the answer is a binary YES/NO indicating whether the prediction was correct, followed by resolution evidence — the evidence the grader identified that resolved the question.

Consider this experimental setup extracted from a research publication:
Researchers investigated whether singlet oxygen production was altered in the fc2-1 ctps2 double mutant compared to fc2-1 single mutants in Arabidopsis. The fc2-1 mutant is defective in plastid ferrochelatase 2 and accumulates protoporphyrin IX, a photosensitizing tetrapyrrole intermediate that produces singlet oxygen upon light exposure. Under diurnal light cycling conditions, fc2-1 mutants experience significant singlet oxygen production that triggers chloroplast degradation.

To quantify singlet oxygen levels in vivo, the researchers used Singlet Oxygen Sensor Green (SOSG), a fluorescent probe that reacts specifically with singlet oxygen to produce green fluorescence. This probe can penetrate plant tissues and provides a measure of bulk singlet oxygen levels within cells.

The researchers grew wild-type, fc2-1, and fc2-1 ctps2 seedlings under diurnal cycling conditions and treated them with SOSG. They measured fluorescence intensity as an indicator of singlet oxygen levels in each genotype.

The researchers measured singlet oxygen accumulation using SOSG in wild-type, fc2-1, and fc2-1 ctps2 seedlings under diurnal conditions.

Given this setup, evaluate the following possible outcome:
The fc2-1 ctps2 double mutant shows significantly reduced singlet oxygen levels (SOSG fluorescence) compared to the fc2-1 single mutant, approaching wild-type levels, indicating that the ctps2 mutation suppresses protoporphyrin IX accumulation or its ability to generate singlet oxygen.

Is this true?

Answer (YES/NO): NO